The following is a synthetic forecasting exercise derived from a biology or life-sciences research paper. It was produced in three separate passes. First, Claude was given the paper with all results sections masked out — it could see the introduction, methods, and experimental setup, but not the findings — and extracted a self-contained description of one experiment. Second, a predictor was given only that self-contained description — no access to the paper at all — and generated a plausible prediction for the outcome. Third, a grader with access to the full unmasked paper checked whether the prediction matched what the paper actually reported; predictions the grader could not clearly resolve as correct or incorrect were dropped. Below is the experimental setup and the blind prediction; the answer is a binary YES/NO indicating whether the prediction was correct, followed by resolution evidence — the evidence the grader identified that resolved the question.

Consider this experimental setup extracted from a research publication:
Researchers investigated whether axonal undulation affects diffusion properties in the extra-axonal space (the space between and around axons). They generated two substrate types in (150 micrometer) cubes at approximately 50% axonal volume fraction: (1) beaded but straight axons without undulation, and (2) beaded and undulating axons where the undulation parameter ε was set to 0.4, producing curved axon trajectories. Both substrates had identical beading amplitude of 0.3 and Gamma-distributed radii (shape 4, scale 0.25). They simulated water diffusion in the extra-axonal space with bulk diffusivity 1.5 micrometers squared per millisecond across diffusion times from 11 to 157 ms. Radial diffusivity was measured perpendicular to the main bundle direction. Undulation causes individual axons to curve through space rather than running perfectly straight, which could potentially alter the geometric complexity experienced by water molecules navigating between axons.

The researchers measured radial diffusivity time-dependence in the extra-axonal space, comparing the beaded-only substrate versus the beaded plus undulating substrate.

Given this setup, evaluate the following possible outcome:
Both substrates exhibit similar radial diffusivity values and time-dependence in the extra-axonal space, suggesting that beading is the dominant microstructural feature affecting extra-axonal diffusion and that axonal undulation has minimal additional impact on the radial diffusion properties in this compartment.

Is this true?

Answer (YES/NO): NO